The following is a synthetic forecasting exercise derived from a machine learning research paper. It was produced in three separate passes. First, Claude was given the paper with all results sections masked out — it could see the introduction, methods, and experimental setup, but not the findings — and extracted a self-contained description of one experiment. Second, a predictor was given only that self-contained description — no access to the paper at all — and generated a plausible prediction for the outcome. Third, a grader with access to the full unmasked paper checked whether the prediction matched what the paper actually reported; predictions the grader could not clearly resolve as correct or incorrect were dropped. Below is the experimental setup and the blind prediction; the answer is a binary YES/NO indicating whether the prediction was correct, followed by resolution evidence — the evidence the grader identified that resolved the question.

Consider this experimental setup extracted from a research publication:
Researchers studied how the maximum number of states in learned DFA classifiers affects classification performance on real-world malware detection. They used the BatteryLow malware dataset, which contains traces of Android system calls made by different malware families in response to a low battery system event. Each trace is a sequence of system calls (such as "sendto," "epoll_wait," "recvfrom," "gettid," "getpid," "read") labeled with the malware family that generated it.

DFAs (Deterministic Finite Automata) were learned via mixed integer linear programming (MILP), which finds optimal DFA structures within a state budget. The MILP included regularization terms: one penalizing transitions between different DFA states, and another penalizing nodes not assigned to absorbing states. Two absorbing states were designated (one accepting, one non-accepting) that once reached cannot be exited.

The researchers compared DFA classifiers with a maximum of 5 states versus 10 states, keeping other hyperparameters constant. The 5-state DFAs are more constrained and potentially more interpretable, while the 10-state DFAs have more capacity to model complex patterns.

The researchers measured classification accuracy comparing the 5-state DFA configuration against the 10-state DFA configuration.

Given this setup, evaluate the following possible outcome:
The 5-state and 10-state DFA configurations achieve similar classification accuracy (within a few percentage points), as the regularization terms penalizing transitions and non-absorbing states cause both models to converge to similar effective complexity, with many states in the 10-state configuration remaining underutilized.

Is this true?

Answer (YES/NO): NO